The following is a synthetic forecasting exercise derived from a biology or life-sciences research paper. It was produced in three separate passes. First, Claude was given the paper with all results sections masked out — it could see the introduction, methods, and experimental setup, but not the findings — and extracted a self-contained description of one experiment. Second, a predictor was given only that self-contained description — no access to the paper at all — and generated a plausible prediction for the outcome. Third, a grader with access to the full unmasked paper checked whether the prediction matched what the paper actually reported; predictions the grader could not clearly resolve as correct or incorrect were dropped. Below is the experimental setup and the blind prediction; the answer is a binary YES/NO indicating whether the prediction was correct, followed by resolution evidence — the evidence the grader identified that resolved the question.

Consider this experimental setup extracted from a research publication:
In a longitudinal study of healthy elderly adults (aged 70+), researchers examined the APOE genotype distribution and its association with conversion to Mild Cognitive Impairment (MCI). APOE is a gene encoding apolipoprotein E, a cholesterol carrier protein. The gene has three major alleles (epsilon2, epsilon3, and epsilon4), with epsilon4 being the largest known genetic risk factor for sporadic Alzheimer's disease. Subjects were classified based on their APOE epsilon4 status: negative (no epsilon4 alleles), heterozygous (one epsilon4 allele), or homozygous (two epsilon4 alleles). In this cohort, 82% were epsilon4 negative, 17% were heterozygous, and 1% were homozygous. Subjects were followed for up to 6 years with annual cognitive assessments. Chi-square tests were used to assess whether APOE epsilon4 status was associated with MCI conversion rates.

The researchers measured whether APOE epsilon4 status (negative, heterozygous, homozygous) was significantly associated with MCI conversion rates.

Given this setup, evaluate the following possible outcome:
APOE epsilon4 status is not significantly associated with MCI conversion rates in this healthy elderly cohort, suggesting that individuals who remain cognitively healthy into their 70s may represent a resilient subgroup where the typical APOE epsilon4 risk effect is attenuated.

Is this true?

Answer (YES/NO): NO